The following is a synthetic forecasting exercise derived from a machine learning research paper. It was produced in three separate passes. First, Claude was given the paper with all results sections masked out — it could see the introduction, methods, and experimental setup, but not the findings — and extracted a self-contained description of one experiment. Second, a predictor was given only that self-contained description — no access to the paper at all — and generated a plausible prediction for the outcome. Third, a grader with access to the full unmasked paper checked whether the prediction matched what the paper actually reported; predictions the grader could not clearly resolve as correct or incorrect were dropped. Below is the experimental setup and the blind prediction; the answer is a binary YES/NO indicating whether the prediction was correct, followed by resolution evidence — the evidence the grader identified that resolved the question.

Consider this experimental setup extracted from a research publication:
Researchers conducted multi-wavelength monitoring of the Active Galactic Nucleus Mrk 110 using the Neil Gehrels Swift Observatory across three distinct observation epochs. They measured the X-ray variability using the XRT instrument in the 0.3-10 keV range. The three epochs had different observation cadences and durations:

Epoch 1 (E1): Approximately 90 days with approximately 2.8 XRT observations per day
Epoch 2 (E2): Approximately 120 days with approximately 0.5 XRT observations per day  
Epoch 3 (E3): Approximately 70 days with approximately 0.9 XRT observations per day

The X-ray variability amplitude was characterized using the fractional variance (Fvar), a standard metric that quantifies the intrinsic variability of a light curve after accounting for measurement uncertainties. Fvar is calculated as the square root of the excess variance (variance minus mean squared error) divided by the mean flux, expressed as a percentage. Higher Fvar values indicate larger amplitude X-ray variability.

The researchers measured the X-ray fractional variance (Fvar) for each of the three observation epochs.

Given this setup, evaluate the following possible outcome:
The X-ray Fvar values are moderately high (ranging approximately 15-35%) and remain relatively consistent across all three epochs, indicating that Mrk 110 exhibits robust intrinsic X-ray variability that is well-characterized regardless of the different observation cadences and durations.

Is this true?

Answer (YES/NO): NO